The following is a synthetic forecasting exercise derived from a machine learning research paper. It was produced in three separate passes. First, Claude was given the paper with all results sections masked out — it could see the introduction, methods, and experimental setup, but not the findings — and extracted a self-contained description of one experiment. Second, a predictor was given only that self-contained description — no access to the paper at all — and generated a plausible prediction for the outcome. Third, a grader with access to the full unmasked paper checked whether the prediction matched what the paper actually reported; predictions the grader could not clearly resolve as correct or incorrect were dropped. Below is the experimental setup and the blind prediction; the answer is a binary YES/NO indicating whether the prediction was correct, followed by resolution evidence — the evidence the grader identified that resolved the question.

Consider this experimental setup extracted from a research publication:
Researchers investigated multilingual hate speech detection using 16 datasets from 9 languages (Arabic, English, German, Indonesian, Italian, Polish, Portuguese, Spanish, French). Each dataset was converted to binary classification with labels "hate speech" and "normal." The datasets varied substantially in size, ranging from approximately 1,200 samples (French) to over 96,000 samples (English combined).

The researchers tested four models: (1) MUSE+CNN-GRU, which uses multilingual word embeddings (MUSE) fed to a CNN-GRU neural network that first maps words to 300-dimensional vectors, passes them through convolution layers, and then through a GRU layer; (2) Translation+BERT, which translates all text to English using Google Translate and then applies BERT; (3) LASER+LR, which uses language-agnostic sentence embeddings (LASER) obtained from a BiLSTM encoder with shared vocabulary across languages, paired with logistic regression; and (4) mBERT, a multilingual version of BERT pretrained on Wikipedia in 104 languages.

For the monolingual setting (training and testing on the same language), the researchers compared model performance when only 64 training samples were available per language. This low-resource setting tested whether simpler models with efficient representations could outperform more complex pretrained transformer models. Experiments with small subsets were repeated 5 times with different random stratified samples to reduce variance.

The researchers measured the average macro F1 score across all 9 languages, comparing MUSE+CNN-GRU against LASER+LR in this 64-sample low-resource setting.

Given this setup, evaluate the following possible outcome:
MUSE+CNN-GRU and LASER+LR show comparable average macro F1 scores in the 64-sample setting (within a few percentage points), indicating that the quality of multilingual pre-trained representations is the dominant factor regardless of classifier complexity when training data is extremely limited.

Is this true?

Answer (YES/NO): NO